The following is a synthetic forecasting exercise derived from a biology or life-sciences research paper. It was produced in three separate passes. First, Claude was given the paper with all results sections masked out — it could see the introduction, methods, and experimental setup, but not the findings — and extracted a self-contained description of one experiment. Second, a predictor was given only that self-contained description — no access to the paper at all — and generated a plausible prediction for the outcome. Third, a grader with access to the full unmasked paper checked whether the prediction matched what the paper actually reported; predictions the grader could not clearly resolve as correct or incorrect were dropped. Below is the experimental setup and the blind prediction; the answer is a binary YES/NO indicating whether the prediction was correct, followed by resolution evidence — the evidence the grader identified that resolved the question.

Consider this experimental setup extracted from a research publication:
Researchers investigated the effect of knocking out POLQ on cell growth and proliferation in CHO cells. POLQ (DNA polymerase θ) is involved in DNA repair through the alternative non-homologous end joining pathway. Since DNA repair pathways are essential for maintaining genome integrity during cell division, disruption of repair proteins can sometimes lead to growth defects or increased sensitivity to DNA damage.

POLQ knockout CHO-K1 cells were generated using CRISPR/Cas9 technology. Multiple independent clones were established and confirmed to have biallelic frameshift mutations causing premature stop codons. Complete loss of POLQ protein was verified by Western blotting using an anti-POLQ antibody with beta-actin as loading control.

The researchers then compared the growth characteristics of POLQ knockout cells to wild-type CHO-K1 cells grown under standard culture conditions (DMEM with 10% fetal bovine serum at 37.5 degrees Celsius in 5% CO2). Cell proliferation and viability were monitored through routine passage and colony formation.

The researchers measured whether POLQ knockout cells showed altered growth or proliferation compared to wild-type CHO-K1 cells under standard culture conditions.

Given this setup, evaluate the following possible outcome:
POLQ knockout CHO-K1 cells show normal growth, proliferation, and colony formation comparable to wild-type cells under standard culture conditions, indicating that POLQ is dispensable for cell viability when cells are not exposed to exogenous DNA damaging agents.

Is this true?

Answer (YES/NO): YES